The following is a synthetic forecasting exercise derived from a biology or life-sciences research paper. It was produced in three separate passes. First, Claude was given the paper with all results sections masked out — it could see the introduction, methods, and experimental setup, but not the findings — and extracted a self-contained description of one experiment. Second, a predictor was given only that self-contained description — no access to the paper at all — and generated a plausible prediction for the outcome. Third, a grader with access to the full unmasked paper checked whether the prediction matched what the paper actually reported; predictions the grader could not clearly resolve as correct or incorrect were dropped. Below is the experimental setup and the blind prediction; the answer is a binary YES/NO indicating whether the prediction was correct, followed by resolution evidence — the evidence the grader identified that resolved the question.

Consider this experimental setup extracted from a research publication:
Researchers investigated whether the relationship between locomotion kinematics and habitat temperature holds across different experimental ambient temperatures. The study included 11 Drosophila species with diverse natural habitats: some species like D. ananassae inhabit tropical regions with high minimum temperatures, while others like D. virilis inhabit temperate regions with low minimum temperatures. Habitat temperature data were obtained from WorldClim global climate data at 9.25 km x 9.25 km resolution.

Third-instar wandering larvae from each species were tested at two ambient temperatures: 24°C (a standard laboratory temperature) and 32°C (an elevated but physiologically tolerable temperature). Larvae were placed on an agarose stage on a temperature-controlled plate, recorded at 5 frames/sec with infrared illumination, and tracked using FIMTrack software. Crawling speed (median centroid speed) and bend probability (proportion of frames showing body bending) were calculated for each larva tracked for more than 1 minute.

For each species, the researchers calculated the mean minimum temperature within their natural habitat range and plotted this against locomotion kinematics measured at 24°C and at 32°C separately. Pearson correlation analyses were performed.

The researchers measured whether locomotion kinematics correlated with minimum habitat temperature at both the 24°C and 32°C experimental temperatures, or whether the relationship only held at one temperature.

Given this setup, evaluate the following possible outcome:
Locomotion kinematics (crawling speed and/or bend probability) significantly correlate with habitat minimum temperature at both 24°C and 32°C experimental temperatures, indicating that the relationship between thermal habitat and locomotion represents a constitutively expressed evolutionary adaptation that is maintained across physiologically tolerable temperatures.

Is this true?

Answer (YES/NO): YES